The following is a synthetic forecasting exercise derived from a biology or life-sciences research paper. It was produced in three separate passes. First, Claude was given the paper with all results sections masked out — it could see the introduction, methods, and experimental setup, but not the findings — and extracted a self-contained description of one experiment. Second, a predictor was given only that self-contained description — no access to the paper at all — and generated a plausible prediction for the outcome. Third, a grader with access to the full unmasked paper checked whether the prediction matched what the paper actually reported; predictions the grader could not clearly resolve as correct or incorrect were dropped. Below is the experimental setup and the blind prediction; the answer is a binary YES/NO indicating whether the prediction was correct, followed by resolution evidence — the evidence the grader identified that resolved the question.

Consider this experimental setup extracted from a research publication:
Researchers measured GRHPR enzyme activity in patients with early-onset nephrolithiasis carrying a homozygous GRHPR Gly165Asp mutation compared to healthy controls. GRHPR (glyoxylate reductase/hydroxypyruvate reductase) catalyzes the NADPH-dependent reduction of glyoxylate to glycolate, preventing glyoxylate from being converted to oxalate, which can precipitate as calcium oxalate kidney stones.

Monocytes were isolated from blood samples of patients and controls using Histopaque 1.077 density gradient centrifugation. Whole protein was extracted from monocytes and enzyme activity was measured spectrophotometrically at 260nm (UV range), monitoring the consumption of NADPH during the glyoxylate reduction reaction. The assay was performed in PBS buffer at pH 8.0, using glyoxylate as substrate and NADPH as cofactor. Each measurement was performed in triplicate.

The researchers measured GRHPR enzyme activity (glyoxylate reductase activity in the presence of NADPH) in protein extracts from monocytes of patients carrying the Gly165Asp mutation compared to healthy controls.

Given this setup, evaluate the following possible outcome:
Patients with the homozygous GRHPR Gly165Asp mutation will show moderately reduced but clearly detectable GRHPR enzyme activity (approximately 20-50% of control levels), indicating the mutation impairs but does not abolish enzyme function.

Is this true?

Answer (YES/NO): NO